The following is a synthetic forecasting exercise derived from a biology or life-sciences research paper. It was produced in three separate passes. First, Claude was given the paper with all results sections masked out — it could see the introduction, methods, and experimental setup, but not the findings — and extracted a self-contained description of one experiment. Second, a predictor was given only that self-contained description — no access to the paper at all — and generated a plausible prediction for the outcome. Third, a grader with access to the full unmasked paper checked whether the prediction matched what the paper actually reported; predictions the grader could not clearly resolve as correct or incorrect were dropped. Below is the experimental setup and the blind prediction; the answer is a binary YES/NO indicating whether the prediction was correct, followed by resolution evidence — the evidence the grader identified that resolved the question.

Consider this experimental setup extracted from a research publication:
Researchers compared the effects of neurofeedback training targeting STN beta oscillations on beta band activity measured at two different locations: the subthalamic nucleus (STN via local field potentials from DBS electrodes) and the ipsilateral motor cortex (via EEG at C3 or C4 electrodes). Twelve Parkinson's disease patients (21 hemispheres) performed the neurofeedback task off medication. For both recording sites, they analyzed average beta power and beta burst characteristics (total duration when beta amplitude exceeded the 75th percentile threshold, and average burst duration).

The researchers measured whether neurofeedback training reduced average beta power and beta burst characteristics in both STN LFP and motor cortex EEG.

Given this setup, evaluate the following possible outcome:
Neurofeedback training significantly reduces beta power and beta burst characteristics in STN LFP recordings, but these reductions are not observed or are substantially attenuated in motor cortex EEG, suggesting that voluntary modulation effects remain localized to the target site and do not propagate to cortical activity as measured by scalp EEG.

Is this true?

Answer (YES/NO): NO